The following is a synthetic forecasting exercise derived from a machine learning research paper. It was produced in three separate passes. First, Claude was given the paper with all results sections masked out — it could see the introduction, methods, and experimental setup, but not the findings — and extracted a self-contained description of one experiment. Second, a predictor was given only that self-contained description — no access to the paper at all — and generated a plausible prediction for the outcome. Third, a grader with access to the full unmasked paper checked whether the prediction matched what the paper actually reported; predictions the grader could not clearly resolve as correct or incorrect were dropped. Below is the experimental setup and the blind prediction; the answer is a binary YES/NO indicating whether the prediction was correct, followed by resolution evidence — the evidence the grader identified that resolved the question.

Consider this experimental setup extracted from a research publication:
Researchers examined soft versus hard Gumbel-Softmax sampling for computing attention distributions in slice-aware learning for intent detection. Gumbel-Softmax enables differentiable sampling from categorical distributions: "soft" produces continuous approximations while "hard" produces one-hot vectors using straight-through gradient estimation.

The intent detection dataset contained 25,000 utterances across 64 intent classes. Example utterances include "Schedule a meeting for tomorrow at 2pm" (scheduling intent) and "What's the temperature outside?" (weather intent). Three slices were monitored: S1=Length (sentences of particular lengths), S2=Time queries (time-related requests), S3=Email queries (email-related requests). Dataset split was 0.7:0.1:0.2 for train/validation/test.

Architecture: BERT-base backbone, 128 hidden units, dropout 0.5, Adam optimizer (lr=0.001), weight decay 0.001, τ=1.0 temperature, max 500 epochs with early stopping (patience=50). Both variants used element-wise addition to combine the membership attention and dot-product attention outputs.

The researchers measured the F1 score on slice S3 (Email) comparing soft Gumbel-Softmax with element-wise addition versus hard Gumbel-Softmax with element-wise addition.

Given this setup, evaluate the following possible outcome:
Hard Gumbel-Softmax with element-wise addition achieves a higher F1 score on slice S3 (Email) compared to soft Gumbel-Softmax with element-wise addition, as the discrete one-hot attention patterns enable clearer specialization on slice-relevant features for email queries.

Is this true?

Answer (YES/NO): NO